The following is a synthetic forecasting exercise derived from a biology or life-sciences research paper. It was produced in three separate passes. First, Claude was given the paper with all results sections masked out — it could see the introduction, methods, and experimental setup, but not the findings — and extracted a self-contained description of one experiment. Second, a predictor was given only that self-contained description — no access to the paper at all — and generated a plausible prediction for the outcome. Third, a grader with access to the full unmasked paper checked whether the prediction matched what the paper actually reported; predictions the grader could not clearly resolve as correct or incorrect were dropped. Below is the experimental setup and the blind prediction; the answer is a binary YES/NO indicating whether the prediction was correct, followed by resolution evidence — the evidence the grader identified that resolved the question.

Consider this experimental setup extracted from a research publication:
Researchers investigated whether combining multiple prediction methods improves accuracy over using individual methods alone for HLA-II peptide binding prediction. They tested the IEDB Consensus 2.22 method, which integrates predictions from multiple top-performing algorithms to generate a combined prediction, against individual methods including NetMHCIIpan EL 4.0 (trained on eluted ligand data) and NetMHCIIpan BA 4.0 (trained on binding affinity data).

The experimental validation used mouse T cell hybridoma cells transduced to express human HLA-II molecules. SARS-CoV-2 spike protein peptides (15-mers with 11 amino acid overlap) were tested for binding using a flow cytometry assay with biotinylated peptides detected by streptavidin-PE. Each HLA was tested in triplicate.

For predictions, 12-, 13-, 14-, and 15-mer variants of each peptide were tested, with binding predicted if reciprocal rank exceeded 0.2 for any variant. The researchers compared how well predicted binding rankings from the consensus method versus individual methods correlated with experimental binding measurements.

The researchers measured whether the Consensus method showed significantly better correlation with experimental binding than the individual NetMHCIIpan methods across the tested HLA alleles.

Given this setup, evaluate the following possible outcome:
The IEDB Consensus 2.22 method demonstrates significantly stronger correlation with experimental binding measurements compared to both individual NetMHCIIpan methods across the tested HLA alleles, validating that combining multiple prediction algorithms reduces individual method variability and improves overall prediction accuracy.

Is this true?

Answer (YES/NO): NO